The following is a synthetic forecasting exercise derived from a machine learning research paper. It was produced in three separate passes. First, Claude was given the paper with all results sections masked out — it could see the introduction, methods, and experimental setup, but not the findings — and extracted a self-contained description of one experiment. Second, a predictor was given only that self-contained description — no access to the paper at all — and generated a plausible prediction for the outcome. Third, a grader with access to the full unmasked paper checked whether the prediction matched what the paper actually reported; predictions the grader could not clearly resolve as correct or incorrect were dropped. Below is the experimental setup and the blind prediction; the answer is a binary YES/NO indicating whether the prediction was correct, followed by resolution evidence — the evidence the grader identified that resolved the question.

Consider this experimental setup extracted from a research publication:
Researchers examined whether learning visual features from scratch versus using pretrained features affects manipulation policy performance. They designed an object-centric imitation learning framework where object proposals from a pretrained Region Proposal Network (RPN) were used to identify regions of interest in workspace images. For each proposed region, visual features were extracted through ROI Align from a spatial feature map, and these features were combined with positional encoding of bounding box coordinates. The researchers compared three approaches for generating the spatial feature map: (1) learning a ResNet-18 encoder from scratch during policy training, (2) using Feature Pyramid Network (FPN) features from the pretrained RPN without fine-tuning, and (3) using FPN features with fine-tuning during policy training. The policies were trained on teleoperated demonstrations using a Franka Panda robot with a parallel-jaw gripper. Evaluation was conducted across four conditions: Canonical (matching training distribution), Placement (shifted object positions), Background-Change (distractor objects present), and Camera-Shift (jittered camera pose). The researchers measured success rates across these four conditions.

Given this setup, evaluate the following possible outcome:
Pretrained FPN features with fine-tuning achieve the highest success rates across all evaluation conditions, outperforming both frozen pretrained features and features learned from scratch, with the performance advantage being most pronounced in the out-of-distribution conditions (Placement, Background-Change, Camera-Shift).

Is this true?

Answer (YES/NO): NO